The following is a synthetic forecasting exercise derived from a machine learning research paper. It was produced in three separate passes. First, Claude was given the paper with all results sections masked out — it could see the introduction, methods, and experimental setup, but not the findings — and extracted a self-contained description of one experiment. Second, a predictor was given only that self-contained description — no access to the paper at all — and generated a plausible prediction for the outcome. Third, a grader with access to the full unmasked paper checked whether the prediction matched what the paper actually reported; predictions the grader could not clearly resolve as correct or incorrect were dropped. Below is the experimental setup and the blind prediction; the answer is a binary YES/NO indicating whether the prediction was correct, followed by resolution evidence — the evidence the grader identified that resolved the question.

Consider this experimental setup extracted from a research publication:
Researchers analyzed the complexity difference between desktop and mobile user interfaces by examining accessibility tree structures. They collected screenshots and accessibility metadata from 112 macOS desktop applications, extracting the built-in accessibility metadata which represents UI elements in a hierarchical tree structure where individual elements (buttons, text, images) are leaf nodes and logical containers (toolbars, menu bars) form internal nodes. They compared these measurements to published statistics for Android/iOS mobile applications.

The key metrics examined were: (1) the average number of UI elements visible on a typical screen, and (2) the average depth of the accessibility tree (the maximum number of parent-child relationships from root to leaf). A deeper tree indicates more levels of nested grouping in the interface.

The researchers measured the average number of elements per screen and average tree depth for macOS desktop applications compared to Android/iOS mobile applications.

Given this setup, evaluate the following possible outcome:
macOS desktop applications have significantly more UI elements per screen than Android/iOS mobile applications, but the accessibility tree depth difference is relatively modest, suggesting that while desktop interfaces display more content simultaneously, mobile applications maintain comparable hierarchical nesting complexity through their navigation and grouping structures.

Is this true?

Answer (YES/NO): NO